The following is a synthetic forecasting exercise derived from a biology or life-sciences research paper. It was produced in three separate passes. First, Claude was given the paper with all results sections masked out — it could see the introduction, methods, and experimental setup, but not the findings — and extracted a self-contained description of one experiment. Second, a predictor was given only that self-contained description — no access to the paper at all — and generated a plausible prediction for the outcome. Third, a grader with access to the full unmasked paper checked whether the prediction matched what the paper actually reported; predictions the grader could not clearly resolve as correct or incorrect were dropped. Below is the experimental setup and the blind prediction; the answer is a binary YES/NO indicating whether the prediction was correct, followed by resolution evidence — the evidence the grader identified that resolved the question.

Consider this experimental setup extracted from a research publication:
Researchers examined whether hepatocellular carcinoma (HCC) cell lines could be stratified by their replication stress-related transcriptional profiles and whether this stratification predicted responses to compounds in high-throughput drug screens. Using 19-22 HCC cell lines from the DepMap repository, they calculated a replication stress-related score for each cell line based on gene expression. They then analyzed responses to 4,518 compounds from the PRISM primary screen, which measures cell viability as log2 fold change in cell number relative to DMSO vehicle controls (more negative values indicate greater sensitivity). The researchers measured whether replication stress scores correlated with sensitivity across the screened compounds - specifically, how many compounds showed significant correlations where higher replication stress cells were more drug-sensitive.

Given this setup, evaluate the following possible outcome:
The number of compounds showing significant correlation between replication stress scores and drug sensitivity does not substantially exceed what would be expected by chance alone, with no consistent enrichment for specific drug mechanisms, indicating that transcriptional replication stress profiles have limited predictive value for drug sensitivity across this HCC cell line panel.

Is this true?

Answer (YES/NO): NO